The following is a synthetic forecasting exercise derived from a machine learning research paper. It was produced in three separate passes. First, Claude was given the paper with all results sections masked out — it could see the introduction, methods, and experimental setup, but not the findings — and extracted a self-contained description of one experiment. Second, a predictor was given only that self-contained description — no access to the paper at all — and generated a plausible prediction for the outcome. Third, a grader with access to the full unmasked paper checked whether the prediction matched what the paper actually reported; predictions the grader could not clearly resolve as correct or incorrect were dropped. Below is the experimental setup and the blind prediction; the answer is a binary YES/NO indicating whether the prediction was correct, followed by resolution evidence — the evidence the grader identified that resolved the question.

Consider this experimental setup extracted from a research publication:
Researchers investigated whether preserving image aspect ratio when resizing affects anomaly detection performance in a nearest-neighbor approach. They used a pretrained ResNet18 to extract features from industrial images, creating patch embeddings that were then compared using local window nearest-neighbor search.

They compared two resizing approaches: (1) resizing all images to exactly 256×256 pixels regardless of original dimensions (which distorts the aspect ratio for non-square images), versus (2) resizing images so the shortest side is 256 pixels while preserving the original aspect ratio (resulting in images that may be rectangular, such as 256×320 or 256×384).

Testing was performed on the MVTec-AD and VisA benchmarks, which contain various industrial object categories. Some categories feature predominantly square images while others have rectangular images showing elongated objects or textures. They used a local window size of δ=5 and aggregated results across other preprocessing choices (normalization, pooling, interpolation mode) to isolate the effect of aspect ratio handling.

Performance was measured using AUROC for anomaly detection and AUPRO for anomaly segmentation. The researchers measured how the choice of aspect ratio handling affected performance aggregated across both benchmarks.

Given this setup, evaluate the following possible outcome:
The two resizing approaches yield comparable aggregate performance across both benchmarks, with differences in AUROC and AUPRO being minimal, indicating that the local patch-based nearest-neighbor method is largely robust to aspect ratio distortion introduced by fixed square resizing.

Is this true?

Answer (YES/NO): NO